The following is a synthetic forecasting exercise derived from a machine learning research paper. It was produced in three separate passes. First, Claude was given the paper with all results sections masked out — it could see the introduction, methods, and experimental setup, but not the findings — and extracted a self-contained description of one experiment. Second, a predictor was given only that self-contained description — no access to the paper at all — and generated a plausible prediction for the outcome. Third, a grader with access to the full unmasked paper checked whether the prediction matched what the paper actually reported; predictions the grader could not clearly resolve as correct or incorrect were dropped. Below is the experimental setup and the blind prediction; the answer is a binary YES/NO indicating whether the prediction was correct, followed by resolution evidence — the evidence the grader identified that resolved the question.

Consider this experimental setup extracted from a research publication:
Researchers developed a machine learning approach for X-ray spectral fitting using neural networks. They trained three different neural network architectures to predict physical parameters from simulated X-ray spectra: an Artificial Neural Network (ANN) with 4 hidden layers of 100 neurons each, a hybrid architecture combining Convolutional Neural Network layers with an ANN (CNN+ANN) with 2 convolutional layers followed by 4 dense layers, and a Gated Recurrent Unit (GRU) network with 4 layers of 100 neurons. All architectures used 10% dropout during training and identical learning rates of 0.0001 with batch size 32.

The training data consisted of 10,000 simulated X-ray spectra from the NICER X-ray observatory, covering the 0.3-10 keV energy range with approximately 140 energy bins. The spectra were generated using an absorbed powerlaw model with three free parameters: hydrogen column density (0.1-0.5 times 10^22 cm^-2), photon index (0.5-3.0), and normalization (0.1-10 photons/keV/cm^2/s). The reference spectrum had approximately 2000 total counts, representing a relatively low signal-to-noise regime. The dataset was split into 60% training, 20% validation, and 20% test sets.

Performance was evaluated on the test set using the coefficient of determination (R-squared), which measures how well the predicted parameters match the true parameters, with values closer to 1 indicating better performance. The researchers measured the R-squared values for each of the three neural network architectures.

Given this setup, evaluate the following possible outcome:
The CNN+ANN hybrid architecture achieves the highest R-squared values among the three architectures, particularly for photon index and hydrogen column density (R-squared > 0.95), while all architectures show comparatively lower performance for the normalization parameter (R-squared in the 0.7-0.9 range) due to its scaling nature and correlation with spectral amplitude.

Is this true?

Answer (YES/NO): NO